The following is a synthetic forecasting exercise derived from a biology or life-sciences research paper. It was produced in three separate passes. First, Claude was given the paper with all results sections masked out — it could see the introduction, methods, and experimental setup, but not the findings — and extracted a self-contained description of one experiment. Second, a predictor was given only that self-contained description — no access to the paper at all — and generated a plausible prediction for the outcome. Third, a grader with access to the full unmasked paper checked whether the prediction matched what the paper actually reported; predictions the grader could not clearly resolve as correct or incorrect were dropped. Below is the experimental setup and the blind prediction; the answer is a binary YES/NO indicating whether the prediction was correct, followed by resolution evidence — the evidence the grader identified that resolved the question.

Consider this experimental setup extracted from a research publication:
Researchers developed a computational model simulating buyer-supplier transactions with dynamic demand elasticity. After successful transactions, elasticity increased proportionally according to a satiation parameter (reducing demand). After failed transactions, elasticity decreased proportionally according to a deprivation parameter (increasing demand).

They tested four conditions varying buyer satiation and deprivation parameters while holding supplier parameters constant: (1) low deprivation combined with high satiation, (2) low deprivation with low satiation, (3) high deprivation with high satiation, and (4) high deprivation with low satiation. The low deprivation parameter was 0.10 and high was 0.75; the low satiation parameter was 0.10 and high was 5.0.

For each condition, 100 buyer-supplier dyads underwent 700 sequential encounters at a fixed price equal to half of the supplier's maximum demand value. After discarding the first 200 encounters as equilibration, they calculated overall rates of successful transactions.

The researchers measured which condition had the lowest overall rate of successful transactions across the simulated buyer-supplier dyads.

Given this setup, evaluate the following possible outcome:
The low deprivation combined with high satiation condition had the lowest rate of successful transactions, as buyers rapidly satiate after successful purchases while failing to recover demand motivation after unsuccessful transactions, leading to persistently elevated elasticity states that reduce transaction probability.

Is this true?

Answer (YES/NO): YES